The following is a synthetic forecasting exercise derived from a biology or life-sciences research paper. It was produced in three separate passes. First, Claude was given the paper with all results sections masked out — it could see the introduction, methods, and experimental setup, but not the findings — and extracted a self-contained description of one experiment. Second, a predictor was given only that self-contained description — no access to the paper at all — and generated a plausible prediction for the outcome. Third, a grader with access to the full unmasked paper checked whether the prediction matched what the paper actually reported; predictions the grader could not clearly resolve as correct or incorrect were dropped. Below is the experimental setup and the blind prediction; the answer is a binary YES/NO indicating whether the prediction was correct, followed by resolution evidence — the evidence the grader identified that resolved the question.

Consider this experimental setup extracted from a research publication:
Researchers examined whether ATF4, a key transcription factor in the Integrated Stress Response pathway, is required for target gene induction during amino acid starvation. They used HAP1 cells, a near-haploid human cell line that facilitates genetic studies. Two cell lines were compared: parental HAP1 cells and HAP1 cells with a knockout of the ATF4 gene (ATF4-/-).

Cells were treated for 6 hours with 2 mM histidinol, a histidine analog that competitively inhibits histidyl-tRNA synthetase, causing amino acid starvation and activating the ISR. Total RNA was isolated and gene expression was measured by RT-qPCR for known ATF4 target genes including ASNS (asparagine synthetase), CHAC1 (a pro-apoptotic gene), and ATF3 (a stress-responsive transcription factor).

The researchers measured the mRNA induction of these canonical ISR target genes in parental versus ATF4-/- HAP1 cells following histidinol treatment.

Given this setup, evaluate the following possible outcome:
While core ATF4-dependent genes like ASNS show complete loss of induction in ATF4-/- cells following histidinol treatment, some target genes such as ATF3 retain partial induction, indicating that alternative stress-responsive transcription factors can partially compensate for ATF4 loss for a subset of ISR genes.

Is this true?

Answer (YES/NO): NO